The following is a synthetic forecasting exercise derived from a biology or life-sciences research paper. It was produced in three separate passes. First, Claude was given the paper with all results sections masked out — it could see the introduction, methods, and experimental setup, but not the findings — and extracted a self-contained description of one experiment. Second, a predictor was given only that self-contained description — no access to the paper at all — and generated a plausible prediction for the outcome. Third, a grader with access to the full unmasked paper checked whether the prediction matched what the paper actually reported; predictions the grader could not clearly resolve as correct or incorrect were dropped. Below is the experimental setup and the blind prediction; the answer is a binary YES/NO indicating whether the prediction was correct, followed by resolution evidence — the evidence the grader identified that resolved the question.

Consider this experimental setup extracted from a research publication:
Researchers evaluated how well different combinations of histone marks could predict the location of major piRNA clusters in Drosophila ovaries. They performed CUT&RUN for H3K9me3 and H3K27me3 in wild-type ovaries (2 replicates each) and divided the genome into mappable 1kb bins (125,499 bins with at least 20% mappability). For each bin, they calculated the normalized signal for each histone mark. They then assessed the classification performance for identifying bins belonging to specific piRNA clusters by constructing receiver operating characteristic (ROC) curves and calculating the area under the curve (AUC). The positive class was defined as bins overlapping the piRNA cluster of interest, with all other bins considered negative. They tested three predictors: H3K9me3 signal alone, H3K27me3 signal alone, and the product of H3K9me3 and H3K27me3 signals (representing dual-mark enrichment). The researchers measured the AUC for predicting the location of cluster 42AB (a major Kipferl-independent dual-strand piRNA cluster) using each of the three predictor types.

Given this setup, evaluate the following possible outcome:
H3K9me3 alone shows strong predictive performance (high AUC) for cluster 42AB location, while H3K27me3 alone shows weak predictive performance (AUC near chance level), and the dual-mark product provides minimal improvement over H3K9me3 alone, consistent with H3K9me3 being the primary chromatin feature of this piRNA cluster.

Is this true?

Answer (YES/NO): NO